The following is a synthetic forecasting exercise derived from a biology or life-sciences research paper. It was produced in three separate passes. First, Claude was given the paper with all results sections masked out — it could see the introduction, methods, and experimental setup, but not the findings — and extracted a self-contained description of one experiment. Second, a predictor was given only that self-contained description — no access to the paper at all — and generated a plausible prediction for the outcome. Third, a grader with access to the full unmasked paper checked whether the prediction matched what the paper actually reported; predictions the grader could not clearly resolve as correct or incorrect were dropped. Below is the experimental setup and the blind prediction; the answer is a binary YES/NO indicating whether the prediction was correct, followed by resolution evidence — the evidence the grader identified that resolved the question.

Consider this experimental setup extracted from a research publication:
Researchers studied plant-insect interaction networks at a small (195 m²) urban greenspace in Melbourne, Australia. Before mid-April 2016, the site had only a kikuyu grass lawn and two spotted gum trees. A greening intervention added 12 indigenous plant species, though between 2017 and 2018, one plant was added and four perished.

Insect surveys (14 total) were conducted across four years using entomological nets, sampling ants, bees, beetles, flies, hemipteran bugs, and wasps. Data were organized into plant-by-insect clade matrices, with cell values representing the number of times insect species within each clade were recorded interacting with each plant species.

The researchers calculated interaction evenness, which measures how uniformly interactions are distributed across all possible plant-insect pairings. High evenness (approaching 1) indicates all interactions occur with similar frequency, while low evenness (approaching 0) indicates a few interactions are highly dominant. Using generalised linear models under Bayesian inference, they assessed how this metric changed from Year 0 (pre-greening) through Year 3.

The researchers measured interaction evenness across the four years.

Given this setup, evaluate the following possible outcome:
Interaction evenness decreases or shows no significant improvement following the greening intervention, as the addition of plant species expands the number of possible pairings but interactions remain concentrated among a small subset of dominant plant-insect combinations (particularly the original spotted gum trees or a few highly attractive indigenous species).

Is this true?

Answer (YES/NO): YES